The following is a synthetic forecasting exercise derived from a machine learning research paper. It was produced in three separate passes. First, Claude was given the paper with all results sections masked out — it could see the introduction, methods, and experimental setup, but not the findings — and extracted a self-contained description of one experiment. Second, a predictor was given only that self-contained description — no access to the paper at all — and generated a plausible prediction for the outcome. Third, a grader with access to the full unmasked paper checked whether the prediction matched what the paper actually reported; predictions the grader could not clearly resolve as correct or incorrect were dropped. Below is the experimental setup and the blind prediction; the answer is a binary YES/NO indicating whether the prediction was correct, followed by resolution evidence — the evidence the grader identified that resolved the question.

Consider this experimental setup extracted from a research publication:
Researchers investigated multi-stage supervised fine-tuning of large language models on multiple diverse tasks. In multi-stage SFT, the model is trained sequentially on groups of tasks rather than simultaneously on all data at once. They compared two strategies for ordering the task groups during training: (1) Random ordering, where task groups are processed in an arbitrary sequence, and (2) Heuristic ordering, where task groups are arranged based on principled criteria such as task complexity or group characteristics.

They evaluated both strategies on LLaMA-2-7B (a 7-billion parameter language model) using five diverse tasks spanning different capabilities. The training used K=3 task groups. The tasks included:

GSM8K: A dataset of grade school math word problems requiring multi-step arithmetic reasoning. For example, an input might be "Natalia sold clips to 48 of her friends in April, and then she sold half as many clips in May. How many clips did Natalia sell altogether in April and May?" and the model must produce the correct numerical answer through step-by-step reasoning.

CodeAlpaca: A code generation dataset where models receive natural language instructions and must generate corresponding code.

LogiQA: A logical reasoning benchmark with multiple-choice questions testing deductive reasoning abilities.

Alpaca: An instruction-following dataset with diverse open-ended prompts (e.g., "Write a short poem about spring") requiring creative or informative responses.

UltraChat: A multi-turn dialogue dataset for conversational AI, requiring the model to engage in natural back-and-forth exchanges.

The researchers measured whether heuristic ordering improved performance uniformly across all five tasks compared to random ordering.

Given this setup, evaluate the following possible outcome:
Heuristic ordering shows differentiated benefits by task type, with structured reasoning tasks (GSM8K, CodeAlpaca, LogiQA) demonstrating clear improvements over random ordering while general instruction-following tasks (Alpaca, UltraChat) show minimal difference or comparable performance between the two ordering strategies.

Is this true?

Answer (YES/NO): NO